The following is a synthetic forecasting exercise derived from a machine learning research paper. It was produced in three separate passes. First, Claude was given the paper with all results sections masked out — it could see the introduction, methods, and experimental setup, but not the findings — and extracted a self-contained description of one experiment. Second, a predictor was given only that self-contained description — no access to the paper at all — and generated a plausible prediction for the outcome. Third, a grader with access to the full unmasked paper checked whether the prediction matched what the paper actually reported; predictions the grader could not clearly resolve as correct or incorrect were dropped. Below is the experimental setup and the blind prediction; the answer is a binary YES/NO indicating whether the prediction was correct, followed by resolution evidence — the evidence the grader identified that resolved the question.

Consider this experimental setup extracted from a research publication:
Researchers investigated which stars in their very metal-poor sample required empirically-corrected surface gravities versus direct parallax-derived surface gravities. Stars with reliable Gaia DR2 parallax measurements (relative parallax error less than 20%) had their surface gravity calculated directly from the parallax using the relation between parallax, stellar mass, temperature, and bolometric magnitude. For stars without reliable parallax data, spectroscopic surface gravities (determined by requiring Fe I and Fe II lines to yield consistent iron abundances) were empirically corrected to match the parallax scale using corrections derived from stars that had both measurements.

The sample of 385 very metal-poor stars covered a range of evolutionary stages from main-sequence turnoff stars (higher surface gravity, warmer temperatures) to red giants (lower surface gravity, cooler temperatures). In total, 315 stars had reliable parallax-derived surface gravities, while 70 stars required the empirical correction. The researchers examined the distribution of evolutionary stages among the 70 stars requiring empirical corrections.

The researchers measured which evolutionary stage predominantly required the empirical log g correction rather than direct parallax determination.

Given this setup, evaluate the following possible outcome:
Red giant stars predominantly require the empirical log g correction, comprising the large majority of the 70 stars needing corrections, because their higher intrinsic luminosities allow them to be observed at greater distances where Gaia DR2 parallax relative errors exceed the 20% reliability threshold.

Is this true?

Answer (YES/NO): YES